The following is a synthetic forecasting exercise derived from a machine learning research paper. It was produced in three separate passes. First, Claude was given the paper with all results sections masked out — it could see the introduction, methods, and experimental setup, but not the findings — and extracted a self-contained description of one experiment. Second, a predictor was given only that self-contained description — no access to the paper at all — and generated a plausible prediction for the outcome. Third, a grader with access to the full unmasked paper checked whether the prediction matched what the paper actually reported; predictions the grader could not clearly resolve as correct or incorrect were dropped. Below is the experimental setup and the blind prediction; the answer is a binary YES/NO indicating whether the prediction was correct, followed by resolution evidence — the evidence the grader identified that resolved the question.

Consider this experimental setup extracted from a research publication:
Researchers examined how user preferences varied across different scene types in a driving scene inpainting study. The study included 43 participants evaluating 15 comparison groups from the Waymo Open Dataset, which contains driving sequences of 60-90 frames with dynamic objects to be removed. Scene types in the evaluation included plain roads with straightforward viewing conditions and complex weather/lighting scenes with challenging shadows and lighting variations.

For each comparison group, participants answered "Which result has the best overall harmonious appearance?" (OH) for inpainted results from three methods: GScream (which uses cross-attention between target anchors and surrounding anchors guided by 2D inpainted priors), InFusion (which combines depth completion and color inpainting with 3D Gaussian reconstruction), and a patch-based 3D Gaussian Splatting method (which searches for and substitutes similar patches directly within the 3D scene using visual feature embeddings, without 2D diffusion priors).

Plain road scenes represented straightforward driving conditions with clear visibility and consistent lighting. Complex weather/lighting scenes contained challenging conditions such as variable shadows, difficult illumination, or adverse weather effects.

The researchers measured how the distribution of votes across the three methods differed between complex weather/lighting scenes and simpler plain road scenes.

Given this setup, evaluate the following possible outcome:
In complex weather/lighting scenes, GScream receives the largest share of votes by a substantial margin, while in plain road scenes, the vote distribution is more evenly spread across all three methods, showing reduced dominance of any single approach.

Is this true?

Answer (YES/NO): NO